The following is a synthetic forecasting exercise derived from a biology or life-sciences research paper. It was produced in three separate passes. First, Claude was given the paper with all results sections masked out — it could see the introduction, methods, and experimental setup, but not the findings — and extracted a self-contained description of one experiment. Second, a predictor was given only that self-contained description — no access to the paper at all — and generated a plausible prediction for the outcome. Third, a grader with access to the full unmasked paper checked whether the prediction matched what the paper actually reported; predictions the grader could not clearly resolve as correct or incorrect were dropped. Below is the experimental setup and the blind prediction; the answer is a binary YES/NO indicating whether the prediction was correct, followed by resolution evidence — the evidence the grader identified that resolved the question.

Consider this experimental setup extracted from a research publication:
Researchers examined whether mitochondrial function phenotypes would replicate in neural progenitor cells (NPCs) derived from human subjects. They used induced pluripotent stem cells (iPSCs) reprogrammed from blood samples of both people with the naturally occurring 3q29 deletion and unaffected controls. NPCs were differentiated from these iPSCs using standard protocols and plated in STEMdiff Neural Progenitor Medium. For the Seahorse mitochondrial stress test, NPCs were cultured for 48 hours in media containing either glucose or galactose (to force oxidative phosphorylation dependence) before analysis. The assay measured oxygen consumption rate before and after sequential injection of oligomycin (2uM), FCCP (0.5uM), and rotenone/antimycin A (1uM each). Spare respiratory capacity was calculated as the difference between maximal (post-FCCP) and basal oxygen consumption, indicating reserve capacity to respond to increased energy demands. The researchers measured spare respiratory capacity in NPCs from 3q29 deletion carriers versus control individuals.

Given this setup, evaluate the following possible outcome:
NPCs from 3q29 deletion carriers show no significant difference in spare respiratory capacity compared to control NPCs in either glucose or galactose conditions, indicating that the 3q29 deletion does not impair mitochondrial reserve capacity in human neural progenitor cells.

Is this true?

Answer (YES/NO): YES